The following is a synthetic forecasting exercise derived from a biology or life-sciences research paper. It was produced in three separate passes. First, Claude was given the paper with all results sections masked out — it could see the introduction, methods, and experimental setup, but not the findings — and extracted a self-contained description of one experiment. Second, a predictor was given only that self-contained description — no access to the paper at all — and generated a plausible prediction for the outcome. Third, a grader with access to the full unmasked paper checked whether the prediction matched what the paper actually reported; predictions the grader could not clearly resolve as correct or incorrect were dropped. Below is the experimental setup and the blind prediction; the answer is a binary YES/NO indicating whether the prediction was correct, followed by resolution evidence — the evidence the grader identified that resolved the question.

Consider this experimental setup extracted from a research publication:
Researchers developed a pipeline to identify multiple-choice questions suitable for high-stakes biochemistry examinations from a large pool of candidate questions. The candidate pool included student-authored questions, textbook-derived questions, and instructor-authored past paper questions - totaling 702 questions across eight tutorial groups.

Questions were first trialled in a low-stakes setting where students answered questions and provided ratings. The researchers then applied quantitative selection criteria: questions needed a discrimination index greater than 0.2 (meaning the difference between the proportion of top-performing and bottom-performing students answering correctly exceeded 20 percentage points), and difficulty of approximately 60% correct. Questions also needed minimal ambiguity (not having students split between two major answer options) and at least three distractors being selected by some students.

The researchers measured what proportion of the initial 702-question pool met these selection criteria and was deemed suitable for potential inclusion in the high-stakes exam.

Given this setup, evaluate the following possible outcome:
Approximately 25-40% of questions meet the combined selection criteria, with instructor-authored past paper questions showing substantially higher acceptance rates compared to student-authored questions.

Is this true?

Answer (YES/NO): NO